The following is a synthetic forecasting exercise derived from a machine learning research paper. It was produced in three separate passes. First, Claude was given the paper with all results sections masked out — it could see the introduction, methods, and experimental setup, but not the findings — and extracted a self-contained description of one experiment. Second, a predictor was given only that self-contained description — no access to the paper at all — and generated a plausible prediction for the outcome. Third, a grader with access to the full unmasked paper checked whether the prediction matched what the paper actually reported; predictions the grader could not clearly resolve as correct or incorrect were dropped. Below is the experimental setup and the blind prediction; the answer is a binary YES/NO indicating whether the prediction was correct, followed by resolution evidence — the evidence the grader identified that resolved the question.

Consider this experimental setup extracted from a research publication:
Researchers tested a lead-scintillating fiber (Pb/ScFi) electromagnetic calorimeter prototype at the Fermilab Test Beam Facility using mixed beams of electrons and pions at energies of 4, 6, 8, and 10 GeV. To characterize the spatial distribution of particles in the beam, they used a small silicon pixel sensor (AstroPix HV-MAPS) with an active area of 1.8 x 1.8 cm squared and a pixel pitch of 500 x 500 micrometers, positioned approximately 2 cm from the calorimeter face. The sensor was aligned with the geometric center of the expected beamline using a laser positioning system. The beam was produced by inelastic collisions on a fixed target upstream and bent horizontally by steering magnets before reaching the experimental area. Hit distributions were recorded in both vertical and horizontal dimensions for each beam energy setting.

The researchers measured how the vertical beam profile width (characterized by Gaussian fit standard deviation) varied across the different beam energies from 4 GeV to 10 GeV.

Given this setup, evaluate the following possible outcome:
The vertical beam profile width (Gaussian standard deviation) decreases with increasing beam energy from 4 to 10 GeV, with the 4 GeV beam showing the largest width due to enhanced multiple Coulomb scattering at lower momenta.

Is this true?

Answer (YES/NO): YES